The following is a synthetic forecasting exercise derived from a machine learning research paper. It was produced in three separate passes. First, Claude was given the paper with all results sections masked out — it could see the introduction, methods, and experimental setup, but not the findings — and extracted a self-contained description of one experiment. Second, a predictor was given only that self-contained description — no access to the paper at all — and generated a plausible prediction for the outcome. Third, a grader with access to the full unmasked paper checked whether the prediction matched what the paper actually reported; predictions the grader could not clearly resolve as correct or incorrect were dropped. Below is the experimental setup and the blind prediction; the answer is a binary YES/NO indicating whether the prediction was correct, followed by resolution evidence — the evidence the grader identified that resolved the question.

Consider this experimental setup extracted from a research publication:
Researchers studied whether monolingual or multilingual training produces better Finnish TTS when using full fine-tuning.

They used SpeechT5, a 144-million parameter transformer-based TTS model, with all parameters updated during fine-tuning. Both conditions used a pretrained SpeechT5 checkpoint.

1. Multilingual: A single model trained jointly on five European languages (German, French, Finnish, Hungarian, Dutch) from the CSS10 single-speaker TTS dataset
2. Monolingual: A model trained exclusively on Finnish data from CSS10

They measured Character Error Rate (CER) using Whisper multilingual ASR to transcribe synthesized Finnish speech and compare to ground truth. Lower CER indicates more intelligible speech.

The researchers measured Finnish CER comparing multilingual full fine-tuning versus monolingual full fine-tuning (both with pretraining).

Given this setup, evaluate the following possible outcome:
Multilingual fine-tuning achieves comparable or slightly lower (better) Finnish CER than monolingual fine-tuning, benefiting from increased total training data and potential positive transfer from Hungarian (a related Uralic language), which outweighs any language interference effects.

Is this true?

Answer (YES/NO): YES